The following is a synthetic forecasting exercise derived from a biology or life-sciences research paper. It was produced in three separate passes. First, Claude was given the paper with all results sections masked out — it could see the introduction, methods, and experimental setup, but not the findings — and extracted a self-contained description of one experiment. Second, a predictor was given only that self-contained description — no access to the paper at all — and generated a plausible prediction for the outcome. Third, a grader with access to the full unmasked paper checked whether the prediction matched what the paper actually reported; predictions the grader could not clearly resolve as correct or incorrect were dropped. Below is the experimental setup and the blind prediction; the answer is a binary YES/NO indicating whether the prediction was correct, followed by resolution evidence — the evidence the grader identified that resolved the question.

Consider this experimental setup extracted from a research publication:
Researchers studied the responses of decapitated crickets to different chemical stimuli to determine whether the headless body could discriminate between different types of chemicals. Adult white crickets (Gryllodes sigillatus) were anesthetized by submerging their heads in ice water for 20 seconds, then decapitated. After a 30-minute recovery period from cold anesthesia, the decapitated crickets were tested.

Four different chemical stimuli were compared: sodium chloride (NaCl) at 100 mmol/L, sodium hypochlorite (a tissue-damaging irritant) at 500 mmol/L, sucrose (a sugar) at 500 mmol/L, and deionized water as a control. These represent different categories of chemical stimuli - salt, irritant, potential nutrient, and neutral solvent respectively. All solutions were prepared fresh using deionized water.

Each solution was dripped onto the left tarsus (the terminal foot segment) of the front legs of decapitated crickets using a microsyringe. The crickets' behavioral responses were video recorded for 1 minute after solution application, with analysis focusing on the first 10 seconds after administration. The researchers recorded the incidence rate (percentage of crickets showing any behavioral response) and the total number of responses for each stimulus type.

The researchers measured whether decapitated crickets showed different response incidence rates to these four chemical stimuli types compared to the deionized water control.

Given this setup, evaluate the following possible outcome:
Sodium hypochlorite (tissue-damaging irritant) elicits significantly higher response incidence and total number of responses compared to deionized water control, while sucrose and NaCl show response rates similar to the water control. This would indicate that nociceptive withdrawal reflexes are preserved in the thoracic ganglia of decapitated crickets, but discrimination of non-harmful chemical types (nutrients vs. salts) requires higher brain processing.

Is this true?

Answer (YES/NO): NO